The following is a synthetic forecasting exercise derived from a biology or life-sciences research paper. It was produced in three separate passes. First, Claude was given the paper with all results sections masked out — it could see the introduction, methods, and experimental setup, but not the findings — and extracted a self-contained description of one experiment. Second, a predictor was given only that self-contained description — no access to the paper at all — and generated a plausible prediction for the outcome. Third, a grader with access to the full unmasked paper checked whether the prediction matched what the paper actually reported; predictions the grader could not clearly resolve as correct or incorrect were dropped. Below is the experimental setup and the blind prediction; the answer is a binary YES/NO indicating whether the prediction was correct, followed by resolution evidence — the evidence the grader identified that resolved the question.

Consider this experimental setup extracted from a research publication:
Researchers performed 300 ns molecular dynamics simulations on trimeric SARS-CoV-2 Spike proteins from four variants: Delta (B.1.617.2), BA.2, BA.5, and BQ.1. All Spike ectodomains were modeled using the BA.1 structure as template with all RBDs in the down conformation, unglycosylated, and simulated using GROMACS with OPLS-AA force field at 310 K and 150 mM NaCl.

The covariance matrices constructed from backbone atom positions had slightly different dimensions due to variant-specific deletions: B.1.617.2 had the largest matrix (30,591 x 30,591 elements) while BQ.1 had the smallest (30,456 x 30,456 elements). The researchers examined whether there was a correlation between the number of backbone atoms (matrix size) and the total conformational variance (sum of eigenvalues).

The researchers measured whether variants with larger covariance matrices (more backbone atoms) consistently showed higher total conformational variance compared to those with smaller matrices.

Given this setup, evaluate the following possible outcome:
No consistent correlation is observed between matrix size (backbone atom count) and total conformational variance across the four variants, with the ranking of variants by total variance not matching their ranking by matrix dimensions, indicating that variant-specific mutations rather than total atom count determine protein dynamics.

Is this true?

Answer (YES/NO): YES